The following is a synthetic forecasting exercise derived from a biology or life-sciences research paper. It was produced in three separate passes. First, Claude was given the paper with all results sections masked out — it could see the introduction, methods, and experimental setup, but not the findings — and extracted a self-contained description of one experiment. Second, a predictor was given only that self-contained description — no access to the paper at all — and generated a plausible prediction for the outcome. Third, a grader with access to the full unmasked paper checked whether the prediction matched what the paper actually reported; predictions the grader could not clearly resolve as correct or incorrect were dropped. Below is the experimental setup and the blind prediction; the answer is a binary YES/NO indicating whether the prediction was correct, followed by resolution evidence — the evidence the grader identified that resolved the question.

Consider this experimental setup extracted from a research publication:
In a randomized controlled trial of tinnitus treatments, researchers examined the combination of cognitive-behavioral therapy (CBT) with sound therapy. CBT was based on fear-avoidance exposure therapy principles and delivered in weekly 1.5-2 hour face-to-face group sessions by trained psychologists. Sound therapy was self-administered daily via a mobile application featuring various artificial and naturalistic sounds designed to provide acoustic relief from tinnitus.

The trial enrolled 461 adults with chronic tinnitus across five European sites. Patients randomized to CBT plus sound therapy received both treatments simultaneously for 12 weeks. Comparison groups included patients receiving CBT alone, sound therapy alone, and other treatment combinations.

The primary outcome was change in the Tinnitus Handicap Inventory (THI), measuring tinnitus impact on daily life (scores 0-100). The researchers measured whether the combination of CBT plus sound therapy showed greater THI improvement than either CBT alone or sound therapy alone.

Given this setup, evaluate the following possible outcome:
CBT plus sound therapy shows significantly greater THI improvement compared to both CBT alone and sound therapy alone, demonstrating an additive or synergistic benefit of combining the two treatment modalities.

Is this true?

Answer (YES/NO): NO